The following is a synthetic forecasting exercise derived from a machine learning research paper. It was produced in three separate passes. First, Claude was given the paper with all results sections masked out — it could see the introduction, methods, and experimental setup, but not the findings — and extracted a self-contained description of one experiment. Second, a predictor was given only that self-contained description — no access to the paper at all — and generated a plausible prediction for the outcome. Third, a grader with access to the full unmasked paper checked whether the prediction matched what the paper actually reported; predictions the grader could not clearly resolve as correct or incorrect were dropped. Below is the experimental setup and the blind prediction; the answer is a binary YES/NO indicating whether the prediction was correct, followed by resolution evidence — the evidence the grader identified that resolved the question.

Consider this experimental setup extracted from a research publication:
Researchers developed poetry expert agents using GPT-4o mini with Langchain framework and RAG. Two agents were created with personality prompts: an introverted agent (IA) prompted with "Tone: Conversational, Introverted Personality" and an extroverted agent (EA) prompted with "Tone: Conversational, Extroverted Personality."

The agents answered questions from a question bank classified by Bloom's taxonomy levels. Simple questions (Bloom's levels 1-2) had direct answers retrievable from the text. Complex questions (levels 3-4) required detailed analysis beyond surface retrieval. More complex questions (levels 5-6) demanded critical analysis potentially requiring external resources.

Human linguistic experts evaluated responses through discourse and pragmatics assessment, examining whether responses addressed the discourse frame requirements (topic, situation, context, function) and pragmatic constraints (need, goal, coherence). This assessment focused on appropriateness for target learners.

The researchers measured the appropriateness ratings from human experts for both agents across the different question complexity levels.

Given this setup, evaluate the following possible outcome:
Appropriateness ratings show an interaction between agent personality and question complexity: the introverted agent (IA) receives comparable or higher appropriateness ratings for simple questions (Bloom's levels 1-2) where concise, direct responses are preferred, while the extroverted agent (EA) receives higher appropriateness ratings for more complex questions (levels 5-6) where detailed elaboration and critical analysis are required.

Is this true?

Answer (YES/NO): NO